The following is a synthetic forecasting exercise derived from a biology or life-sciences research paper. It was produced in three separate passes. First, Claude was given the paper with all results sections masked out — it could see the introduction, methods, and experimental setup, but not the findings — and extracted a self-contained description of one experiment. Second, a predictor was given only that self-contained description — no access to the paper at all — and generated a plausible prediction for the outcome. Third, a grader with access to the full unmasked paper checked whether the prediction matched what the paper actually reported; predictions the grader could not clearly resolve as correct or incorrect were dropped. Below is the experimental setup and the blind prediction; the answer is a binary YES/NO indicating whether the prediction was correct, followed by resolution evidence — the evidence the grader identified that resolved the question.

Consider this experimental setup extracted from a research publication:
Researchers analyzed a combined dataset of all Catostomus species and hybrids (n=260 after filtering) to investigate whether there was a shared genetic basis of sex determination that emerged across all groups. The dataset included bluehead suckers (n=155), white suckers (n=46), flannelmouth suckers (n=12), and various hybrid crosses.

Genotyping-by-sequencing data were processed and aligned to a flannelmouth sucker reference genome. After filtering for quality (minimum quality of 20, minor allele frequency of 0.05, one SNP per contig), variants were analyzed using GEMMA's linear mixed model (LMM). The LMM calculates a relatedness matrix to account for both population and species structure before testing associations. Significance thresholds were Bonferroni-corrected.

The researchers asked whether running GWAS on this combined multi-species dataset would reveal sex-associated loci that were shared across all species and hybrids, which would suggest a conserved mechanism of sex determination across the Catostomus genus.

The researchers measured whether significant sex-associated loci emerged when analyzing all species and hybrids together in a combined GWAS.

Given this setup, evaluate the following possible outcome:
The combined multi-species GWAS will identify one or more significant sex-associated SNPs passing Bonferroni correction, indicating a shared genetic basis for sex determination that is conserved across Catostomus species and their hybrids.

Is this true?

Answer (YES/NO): NO